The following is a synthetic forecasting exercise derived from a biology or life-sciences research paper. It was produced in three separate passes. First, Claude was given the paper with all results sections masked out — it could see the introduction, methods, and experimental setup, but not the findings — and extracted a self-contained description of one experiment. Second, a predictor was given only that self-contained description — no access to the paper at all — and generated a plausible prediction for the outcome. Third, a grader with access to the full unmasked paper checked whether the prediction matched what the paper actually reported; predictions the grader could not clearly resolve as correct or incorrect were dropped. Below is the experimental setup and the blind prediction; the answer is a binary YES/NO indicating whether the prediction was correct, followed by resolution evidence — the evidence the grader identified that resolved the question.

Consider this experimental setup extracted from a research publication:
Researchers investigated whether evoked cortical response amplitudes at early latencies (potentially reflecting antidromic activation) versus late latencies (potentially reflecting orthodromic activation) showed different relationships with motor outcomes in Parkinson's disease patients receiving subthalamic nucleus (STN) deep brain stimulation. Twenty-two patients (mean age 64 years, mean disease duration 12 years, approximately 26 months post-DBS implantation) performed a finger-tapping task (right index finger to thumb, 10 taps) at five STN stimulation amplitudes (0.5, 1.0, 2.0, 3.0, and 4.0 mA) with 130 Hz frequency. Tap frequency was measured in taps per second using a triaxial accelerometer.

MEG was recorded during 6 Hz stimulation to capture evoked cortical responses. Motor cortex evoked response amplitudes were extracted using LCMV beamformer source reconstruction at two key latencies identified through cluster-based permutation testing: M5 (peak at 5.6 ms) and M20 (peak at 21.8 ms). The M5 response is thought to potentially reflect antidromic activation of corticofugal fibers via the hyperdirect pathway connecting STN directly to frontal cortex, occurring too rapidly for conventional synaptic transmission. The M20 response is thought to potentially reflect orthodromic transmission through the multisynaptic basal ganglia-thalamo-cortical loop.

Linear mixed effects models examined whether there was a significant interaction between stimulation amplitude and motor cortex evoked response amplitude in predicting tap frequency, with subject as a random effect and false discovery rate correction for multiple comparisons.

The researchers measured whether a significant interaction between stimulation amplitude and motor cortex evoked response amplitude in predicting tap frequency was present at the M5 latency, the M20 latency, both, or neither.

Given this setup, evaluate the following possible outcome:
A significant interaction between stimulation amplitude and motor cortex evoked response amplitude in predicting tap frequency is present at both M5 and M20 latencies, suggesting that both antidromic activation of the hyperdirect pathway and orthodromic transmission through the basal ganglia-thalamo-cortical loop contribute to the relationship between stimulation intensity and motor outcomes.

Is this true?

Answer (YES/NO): NO